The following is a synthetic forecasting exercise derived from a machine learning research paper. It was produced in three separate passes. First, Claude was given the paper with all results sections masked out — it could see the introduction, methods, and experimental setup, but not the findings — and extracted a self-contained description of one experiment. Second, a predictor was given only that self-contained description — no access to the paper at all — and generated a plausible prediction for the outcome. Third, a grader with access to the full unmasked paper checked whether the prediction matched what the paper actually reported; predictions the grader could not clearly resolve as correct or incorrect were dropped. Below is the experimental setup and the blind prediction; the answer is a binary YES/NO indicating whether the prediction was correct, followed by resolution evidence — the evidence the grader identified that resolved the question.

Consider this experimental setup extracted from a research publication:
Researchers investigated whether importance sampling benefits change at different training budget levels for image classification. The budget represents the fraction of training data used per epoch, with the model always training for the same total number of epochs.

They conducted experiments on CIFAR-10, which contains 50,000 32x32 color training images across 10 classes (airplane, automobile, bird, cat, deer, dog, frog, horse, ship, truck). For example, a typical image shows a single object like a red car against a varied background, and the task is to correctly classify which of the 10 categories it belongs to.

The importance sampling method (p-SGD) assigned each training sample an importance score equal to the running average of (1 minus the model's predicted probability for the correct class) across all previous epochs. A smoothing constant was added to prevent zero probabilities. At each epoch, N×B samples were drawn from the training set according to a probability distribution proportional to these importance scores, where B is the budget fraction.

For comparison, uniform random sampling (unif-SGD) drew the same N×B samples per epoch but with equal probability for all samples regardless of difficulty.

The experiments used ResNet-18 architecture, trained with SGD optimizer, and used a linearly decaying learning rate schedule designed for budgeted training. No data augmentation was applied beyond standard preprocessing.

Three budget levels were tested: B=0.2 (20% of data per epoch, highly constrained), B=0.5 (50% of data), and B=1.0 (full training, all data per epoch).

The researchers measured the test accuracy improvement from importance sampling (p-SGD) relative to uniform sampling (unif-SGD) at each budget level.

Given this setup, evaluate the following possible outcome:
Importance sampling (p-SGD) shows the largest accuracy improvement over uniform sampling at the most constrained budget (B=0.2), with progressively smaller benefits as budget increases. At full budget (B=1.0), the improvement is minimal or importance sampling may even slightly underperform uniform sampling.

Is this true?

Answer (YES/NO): YES